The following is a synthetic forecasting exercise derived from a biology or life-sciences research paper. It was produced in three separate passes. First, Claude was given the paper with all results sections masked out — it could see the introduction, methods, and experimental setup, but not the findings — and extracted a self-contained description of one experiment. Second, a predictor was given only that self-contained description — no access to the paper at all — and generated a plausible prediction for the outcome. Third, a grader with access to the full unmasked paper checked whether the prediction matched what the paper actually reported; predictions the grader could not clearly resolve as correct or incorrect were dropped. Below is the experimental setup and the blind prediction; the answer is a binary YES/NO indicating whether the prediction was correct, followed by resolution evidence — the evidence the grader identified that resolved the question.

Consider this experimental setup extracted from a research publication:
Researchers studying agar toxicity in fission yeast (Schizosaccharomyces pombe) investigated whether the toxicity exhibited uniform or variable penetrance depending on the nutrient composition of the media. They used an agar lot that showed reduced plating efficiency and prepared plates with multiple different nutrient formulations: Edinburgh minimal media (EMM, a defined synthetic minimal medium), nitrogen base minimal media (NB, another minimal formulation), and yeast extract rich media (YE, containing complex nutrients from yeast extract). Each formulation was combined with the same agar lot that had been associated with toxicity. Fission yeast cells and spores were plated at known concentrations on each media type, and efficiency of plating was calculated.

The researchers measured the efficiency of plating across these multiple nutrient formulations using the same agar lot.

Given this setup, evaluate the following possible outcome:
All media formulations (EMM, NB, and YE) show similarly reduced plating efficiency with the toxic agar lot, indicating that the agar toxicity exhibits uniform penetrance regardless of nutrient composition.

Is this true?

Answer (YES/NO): NO